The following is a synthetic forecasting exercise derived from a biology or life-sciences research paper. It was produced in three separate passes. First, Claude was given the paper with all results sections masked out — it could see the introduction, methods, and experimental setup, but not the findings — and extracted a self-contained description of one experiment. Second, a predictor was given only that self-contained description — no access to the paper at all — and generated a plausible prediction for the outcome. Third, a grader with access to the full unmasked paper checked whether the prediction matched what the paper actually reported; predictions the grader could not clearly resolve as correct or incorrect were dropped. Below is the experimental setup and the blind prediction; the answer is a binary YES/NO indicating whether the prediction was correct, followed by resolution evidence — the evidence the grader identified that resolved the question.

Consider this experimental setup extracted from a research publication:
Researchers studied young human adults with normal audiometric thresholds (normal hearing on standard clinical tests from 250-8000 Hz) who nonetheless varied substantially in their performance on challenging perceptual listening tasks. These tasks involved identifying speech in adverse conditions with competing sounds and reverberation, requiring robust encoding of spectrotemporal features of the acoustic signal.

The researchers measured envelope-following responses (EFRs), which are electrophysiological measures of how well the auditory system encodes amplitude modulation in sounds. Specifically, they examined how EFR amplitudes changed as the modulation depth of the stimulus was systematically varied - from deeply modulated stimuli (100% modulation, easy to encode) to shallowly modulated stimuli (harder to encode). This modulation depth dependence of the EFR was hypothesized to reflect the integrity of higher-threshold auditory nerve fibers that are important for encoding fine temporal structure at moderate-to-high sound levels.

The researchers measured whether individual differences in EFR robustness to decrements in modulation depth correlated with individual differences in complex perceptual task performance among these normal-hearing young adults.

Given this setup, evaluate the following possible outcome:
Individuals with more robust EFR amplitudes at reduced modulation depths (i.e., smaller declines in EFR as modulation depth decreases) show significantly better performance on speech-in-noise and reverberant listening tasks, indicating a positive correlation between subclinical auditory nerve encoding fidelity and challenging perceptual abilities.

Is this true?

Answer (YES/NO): YES